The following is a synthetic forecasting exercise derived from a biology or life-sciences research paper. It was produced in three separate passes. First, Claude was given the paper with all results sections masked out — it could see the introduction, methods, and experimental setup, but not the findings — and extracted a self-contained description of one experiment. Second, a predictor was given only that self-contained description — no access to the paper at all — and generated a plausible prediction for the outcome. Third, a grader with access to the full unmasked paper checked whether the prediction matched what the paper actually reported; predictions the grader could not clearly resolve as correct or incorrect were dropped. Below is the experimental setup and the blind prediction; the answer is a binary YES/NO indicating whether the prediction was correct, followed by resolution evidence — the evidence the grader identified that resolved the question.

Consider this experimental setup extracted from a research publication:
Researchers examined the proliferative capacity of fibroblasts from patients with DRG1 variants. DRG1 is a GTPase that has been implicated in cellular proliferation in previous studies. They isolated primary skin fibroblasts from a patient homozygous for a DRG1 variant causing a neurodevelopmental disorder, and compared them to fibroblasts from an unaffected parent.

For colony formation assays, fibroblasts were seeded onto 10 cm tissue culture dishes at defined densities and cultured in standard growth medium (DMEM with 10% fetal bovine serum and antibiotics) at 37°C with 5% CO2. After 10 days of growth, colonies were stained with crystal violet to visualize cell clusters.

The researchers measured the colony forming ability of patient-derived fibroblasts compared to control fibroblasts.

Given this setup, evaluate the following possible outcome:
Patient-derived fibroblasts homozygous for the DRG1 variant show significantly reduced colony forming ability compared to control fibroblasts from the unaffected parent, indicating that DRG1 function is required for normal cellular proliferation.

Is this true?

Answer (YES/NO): NO